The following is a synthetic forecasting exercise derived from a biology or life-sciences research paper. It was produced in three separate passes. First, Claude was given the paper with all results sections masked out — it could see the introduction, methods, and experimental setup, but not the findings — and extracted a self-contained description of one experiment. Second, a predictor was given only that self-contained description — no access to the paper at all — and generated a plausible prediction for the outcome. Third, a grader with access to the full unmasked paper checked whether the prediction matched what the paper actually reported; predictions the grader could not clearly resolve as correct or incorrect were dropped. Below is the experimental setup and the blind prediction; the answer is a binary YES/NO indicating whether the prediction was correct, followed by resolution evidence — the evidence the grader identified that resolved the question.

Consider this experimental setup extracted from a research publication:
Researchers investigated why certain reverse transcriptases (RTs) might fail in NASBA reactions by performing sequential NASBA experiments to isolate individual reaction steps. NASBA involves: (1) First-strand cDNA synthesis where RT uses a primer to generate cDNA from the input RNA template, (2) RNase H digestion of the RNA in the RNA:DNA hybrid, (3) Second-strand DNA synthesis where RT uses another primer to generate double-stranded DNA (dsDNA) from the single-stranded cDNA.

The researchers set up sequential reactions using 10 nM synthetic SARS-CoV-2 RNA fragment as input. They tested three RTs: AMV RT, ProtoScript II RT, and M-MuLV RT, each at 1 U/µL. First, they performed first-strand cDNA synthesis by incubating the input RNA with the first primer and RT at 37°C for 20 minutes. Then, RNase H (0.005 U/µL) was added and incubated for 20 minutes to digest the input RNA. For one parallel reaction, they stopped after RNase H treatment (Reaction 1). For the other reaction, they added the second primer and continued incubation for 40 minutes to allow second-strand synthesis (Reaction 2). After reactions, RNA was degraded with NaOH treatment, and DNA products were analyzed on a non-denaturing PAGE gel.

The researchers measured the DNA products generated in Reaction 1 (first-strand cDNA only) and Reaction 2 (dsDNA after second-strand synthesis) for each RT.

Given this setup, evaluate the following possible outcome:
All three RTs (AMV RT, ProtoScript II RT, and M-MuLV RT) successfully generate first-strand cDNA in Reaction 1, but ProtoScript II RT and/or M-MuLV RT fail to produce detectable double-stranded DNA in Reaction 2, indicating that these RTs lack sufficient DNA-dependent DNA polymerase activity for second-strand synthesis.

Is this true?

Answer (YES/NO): NO